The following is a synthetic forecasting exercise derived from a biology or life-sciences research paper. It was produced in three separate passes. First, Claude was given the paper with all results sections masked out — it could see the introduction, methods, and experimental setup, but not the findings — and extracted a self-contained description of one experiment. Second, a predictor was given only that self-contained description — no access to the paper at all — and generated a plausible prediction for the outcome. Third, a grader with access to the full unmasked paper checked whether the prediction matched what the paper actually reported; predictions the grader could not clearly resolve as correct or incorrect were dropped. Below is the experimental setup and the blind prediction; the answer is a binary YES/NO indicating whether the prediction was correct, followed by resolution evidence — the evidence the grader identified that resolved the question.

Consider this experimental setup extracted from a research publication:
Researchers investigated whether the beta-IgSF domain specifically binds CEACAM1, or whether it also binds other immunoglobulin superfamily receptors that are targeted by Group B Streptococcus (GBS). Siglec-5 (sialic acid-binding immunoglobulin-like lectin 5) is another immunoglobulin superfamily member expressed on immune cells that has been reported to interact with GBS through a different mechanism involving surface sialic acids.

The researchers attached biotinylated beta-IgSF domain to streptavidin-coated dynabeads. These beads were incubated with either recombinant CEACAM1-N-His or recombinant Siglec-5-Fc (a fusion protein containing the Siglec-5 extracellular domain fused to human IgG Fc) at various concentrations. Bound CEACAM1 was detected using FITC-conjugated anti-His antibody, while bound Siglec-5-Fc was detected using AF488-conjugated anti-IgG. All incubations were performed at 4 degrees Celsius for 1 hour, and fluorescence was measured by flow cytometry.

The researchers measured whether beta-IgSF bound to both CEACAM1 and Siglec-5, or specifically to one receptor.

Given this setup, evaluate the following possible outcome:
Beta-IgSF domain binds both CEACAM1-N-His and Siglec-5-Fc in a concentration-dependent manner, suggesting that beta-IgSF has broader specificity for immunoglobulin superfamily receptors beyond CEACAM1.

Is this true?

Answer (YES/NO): NO